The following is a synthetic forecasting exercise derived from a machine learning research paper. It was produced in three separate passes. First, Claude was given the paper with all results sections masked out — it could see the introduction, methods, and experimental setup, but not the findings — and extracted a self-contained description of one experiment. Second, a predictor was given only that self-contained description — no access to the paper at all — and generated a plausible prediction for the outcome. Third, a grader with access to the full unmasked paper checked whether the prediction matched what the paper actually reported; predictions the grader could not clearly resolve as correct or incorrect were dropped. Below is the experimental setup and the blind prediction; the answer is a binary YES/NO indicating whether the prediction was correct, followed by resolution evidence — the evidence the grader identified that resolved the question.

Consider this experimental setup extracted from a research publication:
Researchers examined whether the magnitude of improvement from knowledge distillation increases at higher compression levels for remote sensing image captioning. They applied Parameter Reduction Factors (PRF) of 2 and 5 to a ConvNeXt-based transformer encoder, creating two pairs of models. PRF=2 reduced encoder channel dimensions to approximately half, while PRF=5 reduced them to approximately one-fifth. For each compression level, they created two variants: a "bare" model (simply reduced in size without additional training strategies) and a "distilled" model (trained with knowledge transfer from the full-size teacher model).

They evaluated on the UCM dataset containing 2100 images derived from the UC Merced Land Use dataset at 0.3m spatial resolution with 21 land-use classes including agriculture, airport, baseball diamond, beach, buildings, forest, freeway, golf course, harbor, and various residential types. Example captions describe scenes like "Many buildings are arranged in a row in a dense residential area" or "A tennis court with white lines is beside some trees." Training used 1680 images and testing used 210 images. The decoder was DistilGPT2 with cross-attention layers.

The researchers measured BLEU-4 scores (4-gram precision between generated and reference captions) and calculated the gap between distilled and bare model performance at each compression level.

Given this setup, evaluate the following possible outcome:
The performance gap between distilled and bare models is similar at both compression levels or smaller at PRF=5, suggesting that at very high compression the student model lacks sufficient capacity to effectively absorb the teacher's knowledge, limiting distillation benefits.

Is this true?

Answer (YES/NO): NO